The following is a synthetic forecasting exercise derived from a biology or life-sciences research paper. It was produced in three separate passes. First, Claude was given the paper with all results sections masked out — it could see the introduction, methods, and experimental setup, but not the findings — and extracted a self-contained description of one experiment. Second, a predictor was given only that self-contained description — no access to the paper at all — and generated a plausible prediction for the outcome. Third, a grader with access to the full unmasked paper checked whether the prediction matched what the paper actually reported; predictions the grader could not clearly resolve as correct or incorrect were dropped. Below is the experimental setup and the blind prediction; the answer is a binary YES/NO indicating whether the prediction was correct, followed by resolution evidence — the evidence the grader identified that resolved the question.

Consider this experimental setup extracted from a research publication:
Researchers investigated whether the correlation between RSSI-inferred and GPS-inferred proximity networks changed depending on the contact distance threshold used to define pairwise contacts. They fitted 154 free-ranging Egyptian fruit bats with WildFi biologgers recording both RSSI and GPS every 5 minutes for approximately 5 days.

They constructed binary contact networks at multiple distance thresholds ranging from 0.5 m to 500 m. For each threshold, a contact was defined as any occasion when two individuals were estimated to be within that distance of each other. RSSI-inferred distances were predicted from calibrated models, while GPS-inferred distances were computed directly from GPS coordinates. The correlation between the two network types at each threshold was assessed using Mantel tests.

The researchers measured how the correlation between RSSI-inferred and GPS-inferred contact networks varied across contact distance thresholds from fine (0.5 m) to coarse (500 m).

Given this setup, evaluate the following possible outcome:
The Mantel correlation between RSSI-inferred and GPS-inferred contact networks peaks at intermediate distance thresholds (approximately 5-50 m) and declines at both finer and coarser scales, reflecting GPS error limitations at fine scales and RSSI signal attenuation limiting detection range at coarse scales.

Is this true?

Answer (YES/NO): NO